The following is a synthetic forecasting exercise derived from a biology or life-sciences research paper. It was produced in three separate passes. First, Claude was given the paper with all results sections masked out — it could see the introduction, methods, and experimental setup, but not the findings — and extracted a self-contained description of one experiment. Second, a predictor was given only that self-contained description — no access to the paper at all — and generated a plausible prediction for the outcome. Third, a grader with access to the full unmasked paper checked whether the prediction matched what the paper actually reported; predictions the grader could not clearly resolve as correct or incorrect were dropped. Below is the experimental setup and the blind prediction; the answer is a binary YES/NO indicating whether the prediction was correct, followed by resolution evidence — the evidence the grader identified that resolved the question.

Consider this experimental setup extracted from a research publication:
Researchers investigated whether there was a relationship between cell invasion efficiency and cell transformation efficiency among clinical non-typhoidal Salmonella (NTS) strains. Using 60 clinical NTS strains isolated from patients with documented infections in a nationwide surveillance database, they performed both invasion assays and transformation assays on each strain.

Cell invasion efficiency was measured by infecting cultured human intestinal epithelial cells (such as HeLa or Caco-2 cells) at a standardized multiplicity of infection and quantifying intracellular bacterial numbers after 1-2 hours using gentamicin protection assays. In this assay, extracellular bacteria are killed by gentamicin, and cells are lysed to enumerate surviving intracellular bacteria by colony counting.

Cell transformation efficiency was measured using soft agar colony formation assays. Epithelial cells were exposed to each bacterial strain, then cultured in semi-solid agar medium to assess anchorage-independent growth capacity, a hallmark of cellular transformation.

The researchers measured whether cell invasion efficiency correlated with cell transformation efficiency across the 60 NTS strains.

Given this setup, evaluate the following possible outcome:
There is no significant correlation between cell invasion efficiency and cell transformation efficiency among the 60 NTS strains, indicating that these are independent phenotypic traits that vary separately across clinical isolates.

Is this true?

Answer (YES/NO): NO